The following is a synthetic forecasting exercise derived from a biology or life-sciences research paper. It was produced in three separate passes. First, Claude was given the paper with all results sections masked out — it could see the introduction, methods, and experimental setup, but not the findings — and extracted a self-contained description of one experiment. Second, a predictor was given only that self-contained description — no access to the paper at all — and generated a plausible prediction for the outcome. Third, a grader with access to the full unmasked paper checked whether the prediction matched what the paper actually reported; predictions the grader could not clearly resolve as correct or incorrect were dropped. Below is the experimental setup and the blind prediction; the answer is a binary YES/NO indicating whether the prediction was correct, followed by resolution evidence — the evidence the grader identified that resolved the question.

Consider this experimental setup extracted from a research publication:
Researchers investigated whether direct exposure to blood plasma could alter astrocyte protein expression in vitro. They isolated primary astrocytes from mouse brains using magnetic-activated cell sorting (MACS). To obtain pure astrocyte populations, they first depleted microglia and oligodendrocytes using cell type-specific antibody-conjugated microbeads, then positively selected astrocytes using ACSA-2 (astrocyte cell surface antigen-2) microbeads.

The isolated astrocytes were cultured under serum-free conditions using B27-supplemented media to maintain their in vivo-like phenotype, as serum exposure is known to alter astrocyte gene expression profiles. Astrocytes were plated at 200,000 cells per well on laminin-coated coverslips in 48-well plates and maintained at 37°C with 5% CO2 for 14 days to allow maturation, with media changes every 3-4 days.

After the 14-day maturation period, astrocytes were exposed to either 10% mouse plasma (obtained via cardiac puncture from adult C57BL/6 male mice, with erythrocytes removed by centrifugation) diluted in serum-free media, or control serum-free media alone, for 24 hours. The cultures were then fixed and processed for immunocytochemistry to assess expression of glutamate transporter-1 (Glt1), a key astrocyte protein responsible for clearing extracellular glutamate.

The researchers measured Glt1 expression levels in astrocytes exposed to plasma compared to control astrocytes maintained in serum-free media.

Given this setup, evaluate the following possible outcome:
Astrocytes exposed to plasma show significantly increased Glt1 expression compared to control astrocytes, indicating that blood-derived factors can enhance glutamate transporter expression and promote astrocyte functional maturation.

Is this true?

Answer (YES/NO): NO